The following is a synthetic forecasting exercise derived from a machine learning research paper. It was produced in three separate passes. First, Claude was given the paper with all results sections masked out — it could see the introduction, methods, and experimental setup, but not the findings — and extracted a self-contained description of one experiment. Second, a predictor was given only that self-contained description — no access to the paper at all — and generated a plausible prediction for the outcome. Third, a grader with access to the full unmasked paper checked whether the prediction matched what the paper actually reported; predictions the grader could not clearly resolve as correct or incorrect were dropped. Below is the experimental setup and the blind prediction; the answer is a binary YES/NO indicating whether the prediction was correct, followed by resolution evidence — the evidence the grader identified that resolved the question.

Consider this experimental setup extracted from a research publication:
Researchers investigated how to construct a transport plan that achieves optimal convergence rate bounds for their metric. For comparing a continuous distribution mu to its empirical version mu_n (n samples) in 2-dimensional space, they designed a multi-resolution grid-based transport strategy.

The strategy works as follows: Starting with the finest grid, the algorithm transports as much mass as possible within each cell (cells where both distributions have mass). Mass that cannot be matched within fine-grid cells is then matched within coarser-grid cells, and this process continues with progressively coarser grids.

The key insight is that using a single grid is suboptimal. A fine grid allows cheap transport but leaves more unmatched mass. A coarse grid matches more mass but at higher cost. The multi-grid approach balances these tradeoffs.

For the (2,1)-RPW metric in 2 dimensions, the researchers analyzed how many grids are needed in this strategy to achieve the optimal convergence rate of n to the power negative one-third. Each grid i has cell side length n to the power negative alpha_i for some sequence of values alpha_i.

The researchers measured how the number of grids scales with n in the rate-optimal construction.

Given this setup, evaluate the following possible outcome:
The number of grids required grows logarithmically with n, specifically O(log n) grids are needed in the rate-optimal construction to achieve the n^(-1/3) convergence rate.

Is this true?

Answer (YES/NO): NO